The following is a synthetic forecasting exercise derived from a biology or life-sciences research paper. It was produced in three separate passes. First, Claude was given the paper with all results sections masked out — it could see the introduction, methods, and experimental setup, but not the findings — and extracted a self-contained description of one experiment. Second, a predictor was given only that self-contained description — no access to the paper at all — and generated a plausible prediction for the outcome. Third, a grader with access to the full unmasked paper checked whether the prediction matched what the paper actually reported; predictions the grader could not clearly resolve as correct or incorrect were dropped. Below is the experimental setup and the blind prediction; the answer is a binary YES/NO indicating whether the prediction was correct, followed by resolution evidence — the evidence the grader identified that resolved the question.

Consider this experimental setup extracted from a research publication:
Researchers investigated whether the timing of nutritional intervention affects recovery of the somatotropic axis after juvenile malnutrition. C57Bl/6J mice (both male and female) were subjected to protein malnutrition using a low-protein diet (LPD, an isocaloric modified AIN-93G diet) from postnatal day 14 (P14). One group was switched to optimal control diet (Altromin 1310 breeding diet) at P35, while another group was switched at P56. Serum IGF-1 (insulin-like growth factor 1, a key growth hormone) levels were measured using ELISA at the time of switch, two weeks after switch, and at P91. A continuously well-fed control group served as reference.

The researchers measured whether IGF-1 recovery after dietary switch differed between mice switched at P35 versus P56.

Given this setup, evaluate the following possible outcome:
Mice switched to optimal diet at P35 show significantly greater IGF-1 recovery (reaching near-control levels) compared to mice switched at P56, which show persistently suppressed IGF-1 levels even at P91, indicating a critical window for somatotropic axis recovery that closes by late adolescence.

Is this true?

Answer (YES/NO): NO